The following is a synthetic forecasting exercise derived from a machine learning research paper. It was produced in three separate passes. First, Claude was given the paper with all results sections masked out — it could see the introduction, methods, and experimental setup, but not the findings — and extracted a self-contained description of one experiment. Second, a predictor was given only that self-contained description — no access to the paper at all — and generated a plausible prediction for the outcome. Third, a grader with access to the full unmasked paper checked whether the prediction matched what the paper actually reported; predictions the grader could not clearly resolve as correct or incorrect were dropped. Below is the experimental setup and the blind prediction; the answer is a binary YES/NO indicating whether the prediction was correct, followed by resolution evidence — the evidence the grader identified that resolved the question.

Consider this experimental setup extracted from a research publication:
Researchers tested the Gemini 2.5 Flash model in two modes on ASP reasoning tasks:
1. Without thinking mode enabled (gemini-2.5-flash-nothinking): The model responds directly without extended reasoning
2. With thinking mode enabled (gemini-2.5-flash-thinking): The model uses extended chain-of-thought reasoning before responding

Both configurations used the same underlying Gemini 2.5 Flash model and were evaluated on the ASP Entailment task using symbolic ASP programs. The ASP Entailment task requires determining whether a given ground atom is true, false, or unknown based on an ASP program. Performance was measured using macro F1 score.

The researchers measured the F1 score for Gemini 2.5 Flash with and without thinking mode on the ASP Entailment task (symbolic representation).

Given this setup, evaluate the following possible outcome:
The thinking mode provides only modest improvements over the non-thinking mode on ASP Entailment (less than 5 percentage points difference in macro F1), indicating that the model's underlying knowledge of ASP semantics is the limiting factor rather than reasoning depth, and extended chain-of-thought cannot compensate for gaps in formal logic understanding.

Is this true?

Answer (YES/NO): NO